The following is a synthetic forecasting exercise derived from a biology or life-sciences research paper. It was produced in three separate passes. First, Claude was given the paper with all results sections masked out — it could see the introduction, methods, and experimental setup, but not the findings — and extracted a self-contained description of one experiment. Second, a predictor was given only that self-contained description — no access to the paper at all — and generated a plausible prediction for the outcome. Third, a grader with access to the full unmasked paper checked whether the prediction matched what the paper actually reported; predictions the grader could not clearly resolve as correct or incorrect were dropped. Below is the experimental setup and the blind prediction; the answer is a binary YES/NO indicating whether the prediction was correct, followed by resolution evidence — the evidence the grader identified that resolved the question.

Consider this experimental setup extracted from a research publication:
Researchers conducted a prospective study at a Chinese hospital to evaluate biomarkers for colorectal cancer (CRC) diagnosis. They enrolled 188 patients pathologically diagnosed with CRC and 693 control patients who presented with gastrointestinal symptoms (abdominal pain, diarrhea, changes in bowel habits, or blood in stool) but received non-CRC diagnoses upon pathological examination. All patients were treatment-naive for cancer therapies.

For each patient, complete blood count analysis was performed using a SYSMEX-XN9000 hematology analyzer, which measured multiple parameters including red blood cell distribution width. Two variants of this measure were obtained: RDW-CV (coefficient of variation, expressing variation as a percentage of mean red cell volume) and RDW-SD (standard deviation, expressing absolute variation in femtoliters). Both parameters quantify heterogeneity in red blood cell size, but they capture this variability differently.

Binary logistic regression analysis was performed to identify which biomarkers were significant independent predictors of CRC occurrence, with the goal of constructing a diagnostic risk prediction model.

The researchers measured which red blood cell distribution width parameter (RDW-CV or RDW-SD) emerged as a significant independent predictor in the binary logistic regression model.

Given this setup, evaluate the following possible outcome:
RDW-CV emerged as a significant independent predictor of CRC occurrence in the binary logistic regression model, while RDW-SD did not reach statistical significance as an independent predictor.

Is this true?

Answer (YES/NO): YES